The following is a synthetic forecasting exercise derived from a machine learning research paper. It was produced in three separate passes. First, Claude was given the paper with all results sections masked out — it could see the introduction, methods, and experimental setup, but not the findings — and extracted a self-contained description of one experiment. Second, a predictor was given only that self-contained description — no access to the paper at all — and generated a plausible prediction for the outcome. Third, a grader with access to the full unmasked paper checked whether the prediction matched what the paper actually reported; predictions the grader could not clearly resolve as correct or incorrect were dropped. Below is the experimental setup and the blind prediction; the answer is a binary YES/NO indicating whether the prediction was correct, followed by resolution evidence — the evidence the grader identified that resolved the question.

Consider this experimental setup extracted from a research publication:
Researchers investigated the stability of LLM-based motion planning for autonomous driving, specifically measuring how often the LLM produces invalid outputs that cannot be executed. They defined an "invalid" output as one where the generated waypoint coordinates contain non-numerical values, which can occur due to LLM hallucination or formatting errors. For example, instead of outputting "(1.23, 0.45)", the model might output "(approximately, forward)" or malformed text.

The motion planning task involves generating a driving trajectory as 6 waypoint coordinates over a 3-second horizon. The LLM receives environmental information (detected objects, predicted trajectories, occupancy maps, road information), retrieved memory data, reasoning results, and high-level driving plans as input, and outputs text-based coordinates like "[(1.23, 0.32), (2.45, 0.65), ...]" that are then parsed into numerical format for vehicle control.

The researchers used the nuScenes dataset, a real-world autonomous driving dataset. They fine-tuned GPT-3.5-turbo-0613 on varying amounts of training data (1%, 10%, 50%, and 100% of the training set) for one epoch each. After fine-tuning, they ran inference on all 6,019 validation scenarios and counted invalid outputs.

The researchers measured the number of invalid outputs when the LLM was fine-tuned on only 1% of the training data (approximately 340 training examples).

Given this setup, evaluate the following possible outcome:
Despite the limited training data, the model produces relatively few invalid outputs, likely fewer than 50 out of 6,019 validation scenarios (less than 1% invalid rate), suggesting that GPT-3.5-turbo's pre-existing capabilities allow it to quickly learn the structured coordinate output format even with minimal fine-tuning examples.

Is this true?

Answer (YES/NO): YES